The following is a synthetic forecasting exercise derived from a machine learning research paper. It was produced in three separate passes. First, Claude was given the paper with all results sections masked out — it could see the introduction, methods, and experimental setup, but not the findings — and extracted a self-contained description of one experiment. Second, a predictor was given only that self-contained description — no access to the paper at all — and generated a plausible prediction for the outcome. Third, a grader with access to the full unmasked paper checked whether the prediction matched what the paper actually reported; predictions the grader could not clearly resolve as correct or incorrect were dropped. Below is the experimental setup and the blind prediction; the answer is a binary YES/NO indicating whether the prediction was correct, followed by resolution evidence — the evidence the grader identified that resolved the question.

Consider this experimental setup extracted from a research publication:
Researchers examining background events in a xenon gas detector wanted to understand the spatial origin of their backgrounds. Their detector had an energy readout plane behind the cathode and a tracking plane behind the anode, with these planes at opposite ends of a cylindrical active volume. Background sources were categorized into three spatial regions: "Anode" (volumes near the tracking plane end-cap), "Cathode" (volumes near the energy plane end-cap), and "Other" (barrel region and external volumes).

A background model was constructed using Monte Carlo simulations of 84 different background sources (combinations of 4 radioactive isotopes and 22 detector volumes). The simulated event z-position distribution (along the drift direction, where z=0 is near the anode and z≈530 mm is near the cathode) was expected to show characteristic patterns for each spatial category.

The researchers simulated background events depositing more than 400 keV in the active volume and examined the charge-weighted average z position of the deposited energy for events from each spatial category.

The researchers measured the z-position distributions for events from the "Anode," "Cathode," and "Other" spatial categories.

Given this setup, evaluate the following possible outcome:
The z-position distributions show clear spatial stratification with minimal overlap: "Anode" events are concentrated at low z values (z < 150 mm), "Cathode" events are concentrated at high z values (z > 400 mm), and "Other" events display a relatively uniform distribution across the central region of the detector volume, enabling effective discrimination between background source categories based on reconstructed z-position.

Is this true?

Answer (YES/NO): NO